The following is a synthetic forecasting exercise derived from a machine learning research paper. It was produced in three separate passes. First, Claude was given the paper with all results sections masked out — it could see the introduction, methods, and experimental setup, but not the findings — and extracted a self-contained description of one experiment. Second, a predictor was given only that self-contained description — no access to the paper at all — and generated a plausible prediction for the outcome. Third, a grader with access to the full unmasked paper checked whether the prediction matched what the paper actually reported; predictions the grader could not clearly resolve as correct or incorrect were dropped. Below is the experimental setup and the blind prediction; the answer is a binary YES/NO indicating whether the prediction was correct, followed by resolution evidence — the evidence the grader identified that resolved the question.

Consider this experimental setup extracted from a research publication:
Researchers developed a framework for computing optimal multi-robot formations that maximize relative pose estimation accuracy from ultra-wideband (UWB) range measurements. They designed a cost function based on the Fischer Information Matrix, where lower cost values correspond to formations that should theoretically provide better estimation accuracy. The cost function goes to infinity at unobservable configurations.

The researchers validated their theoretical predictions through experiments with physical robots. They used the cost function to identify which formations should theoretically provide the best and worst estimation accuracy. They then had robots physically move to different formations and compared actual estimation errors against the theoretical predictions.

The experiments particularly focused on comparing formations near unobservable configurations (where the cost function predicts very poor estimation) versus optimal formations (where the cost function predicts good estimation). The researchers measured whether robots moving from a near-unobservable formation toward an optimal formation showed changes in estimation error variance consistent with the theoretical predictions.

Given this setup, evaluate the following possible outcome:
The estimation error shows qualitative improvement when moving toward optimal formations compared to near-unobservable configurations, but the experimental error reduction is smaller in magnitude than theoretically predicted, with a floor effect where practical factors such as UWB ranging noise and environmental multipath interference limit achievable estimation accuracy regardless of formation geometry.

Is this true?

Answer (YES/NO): NO